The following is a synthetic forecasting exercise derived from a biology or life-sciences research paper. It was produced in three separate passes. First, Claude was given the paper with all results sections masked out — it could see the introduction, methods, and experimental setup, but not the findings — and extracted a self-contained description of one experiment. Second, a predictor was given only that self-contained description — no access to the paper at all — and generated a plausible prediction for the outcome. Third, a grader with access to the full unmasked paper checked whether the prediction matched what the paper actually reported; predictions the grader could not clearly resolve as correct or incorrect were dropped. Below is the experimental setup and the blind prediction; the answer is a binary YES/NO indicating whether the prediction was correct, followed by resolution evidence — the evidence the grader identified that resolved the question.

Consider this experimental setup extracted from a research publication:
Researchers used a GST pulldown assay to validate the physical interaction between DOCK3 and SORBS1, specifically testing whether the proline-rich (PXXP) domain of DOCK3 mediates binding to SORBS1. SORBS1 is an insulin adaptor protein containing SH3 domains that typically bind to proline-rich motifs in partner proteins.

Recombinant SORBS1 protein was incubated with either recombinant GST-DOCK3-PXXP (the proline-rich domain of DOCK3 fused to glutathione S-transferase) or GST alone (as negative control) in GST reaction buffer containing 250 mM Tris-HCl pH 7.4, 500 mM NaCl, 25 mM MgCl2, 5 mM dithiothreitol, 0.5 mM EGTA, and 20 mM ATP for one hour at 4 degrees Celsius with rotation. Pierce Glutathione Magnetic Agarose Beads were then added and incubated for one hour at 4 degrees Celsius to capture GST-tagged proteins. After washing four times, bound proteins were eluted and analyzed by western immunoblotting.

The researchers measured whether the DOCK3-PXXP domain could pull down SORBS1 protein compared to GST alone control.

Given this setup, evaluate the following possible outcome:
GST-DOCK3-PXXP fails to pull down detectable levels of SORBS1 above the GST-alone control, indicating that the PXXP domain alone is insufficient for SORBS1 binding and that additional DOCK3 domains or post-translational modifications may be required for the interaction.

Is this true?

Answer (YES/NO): NO